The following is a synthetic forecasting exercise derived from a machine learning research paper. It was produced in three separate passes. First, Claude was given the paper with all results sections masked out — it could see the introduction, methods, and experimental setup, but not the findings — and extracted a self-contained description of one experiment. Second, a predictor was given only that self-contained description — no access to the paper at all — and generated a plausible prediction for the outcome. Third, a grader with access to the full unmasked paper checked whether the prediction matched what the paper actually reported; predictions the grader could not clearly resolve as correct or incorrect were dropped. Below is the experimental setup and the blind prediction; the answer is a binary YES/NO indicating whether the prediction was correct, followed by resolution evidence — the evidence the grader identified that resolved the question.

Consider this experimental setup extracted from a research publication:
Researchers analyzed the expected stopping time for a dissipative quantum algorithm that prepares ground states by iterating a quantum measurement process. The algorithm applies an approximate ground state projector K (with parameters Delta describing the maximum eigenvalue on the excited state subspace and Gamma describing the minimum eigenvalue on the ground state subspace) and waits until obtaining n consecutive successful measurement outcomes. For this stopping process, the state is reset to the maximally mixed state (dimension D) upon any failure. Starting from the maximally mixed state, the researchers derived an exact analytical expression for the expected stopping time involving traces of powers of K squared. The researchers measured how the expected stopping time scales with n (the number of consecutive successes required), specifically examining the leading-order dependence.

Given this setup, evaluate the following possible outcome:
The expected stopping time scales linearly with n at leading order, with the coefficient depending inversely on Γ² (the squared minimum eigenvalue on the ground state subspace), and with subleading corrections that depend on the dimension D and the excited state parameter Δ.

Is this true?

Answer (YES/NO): NO